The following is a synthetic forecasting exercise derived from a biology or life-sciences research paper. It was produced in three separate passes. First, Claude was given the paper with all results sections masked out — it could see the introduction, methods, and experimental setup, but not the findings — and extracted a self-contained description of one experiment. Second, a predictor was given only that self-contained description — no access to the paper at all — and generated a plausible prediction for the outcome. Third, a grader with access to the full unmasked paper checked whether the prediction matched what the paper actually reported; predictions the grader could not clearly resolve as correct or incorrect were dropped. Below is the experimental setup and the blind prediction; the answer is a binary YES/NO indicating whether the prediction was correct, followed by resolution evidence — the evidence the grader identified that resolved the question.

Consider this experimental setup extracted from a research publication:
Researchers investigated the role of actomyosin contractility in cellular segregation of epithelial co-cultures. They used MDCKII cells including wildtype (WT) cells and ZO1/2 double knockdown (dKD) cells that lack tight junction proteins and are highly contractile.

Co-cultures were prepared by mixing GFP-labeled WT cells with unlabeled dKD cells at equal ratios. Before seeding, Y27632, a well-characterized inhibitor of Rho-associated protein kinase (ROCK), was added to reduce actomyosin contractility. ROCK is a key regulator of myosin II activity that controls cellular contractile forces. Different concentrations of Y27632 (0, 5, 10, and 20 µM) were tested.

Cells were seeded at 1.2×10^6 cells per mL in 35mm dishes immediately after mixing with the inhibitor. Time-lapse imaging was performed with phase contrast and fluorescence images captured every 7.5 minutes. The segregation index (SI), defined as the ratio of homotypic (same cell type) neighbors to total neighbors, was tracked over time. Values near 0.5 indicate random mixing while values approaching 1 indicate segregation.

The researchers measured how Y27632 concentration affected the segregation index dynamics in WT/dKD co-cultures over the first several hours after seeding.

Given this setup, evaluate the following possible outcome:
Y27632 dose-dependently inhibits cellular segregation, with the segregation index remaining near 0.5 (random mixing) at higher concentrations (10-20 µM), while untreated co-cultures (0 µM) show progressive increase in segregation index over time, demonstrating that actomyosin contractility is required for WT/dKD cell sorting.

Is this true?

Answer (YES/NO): NO